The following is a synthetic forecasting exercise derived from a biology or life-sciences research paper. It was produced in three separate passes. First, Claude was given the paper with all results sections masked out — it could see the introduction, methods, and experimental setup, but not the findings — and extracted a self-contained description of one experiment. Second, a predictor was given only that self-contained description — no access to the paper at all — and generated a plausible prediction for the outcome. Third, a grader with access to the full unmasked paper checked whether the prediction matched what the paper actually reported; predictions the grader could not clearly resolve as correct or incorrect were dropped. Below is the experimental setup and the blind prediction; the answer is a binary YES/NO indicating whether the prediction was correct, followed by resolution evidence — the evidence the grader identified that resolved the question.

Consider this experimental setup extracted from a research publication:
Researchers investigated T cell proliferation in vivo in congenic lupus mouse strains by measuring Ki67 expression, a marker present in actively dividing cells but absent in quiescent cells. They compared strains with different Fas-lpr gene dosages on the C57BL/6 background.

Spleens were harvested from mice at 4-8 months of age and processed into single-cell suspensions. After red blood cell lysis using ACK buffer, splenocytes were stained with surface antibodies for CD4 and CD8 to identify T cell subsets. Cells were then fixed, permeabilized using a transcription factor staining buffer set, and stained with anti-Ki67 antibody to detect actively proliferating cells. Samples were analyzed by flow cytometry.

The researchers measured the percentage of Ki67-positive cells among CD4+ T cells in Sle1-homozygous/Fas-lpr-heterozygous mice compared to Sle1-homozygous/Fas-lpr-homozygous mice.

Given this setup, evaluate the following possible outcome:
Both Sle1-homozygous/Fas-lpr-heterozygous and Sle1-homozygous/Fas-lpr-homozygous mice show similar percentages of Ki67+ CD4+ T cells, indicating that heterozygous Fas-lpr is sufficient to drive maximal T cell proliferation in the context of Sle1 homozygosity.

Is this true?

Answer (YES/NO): NO